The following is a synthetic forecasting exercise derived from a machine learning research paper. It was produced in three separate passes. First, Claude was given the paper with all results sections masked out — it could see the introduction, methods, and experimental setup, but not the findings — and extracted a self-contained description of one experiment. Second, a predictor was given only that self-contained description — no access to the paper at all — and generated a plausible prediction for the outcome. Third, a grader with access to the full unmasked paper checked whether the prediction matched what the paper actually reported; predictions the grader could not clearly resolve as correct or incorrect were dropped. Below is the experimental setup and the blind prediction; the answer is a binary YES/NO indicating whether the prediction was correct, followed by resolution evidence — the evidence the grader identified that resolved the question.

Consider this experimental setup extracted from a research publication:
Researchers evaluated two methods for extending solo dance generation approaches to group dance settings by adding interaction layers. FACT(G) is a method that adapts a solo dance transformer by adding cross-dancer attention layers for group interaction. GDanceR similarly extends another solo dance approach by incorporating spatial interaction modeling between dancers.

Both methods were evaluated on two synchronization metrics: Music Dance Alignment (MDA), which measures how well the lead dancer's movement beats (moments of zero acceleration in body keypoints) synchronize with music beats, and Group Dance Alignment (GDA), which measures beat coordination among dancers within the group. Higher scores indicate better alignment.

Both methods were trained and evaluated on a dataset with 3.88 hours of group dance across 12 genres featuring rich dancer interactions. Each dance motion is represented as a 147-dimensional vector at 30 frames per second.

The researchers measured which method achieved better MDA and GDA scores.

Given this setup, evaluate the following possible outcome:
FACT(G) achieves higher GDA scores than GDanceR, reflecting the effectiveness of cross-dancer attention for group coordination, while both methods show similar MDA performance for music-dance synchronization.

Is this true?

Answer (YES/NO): NO